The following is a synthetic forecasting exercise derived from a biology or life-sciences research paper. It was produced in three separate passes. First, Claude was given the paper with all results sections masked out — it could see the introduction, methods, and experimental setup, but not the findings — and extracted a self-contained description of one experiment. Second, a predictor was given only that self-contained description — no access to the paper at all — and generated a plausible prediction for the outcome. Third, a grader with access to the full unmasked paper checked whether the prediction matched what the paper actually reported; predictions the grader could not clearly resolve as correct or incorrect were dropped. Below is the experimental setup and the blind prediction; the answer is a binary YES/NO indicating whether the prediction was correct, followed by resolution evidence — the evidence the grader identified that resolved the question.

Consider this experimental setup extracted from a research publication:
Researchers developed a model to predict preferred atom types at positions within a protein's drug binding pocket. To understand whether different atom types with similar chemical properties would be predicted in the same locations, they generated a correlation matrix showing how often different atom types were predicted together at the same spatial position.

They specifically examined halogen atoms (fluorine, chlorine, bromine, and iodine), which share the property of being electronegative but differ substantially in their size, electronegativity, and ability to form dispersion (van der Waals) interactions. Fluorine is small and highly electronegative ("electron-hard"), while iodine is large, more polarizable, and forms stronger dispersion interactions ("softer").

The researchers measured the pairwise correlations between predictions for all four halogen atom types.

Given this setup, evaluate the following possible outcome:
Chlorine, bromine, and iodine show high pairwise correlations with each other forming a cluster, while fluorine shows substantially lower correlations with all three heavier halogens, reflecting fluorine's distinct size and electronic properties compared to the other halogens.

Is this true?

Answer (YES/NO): NO